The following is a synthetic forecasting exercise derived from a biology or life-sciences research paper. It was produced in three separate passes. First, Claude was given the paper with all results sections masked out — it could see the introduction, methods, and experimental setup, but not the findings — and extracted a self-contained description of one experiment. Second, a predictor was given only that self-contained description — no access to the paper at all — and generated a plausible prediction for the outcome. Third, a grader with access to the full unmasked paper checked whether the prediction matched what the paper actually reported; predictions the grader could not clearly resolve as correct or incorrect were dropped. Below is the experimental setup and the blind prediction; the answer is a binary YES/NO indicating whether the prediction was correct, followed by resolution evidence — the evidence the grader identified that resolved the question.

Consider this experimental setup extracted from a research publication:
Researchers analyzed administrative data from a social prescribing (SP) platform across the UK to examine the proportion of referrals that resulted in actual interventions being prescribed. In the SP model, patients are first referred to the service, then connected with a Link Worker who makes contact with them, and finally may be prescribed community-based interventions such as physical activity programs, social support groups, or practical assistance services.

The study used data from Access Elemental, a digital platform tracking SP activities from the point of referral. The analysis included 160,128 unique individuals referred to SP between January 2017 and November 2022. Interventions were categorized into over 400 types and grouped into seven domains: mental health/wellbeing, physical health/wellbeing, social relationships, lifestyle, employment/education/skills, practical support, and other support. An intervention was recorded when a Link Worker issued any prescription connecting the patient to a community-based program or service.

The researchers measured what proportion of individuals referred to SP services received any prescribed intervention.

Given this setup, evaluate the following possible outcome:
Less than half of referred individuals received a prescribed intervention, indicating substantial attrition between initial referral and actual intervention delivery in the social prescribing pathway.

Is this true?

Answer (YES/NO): YES